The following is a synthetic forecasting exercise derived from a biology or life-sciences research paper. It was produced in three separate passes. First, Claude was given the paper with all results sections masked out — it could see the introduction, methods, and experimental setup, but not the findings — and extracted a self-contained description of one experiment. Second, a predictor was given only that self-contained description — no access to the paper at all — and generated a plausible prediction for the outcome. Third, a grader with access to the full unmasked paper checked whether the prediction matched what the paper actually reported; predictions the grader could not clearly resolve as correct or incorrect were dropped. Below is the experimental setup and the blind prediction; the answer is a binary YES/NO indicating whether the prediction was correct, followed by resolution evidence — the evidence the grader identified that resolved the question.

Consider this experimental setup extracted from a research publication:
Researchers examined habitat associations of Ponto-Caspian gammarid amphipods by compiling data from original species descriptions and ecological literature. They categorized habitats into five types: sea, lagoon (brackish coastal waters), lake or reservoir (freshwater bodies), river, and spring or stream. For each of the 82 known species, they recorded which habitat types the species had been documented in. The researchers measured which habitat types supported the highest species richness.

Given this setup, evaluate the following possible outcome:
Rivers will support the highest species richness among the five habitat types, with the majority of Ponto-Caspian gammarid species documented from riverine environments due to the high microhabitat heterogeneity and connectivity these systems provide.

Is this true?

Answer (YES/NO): NO